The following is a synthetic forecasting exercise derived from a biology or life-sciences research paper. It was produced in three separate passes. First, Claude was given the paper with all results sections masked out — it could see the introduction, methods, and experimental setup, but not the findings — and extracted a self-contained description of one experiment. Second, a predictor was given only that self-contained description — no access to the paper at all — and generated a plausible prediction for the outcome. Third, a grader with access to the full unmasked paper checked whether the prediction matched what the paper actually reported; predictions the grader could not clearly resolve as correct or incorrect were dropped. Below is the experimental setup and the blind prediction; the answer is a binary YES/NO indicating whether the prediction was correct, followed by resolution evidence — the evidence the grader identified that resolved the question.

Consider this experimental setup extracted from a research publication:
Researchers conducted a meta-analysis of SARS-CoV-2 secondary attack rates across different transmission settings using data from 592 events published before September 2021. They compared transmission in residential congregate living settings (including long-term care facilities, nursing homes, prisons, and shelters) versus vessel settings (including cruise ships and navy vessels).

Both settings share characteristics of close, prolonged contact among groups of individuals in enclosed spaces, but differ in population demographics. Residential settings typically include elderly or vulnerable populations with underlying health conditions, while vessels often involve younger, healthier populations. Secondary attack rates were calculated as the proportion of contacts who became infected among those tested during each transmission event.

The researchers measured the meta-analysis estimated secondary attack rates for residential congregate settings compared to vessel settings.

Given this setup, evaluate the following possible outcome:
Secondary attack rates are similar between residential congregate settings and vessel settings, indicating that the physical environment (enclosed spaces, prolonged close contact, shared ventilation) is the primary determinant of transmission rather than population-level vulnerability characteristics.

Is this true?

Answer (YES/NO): YES